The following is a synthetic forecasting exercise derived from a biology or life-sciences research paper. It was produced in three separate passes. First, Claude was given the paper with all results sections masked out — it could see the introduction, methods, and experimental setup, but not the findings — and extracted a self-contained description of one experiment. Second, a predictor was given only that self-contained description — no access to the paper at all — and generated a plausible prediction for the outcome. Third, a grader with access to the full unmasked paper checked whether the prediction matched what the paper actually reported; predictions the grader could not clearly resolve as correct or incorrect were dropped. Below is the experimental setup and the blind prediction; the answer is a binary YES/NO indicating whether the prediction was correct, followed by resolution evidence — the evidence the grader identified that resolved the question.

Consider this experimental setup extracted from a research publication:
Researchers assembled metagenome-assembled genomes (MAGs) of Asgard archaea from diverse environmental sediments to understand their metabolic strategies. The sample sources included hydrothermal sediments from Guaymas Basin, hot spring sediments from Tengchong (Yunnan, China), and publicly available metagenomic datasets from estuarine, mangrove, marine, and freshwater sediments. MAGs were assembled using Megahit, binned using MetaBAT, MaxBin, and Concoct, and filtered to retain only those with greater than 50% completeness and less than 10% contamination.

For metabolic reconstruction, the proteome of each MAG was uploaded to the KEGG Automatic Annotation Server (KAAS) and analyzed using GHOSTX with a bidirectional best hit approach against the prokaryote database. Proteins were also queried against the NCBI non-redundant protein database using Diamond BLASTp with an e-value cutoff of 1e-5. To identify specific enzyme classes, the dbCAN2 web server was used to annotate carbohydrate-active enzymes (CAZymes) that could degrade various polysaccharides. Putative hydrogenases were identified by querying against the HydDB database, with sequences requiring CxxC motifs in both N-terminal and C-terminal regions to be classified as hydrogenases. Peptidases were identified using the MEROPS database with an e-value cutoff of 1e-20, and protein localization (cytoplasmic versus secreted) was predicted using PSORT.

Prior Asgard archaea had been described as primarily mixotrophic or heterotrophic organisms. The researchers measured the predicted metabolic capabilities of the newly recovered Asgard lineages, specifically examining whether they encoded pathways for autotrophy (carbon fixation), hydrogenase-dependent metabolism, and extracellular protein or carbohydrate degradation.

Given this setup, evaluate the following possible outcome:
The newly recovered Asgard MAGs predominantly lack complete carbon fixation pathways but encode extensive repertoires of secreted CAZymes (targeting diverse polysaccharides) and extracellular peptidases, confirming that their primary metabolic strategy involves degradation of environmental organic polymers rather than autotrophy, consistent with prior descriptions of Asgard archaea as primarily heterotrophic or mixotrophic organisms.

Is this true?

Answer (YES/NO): NO